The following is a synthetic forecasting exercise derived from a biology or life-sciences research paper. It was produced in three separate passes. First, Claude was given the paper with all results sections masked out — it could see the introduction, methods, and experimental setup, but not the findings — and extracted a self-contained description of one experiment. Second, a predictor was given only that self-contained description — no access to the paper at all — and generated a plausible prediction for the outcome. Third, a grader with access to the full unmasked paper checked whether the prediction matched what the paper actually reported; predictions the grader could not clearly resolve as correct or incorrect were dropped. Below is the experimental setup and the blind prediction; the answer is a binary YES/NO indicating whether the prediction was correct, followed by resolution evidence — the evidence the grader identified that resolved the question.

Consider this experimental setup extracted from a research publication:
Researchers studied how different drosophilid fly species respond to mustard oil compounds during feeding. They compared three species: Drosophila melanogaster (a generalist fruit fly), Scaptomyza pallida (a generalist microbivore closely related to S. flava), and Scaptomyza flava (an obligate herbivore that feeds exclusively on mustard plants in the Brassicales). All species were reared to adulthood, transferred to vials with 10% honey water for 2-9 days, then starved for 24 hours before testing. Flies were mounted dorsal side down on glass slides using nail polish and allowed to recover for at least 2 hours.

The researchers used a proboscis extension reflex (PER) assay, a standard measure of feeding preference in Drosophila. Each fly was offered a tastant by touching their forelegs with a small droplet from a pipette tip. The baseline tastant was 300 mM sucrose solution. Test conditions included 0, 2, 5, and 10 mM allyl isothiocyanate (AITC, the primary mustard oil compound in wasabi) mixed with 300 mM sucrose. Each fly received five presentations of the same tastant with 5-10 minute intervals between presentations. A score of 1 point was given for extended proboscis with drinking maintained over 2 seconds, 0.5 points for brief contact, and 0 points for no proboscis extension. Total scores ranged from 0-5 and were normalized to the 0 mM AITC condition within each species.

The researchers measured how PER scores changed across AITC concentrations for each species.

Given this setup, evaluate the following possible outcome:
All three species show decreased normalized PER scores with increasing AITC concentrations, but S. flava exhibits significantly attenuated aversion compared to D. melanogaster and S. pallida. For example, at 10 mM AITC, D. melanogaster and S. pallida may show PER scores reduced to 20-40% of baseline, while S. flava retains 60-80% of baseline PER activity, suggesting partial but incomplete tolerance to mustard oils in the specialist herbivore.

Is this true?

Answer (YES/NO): NO